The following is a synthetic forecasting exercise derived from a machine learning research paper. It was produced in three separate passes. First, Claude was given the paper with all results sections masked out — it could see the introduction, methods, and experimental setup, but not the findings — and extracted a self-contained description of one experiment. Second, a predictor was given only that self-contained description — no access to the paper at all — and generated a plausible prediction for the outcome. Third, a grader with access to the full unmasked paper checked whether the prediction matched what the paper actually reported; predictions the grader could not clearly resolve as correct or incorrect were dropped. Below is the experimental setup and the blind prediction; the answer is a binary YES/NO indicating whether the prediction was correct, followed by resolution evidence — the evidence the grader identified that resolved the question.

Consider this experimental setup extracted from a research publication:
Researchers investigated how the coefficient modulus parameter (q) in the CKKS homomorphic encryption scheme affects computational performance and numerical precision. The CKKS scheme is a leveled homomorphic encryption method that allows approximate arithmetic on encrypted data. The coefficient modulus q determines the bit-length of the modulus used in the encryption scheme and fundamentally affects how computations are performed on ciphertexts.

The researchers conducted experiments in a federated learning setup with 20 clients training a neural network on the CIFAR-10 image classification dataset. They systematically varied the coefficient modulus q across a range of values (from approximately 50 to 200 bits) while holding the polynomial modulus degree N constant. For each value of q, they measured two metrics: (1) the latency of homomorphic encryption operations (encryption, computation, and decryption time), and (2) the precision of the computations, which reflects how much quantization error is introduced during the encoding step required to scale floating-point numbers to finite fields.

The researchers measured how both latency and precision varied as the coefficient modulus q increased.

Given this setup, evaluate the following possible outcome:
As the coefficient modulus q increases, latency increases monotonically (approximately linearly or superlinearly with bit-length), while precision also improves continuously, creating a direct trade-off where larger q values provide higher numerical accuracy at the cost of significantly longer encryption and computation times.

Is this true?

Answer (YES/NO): YES